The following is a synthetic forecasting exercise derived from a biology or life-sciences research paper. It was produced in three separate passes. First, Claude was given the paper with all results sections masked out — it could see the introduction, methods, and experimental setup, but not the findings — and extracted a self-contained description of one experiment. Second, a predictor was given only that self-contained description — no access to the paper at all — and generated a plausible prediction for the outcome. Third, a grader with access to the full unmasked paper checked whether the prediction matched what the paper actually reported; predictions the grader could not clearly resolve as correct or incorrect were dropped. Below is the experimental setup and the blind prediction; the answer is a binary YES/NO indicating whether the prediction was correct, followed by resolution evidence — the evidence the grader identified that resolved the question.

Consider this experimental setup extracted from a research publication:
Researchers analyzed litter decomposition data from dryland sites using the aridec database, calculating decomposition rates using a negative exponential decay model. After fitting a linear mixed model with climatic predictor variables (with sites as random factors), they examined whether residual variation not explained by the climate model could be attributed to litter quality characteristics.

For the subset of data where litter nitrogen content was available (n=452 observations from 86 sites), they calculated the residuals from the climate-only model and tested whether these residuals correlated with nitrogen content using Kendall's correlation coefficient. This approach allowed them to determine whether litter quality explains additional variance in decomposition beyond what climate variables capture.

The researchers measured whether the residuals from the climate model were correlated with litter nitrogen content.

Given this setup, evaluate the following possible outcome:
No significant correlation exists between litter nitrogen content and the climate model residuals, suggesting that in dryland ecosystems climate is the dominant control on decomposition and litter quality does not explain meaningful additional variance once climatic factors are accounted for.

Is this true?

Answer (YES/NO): NO